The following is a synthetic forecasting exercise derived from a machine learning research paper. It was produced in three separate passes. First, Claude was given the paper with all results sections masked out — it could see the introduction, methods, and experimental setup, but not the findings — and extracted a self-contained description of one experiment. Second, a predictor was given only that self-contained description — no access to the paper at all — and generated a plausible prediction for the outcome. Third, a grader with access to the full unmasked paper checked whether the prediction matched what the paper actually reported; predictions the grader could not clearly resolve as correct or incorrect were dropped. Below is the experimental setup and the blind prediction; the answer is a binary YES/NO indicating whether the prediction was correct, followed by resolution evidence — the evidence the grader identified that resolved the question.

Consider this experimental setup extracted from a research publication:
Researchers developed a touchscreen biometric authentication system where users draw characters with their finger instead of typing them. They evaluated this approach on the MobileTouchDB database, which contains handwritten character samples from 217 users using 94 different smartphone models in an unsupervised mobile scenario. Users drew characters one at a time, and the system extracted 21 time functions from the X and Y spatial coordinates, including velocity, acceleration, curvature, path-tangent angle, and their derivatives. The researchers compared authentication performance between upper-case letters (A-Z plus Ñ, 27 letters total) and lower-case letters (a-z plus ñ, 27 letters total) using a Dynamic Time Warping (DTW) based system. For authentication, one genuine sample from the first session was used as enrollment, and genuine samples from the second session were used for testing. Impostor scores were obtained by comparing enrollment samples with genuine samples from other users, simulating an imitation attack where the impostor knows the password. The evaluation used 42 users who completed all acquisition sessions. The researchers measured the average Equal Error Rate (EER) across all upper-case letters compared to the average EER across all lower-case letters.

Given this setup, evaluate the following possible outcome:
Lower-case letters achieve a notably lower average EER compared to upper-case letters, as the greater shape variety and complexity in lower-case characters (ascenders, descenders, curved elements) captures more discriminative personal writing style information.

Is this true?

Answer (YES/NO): YES